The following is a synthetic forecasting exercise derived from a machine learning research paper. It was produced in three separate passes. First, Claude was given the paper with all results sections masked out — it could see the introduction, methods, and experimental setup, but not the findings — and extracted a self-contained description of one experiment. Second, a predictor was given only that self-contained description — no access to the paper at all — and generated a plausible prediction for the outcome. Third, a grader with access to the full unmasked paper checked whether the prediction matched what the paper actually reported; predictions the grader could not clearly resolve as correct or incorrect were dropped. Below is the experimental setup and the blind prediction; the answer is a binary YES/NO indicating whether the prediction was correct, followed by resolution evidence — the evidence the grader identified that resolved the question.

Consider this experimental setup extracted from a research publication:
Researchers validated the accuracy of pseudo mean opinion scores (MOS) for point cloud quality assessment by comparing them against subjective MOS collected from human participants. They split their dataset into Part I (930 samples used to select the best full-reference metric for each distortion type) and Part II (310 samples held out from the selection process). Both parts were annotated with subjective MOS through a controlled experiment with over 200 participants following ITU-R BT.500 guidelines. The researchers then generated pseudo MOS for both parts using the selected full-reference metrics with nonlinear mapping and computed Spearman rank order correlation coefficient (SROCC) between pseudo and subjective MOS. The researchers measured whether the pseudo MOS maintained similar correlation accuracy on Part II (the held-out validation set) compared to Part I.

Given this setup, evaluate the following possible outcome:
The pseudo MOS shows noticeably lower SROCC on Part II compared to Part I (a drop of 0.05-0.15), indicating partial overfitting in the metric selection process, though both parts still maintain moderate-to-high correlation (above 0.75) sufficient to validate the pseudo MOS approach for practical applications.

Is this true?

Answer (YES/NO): NO